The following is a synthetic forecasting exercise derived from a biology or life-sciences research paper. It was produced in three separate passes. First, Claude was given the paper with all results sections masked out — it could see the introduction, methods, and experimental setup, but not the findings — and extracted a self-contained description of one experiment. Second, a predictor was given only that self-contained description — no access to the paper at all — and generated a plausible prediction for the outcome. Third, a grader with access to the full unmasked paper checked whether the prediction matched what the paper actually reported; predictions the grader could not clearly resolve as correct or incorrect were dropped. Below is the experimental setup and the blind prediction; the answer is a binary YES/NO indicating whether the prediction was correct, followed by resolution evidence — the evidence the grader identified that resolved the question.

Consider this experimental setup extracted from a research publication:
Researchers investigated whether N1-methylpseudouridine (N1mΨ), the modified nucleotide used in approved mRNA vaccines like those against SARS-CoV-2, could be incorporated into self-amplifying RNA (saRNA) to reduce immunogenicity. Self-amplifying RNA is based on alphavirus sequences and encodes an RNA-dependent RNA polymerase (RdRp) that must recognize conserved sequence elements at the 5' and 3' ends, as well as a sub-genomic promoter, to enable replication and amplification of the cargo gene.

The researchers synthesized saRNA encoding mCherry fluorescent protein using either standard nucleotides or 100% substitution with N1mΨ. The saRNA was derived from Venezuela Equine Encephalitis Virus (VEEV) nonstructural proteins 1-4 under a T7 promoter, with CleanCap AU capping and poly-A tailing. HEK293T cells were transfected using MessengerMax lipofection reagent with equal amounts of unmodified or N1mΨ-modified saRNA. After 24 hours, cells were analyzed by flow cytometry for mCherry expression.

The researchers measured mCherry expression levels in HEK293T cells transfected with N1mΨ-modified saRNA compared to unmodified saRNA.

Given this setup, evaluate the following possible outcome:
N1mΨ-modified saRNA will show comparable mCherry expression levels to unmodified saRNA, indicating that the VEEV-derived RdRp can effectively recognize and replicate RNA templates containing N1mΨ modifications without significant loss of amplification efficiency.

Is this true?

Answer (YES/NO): NO